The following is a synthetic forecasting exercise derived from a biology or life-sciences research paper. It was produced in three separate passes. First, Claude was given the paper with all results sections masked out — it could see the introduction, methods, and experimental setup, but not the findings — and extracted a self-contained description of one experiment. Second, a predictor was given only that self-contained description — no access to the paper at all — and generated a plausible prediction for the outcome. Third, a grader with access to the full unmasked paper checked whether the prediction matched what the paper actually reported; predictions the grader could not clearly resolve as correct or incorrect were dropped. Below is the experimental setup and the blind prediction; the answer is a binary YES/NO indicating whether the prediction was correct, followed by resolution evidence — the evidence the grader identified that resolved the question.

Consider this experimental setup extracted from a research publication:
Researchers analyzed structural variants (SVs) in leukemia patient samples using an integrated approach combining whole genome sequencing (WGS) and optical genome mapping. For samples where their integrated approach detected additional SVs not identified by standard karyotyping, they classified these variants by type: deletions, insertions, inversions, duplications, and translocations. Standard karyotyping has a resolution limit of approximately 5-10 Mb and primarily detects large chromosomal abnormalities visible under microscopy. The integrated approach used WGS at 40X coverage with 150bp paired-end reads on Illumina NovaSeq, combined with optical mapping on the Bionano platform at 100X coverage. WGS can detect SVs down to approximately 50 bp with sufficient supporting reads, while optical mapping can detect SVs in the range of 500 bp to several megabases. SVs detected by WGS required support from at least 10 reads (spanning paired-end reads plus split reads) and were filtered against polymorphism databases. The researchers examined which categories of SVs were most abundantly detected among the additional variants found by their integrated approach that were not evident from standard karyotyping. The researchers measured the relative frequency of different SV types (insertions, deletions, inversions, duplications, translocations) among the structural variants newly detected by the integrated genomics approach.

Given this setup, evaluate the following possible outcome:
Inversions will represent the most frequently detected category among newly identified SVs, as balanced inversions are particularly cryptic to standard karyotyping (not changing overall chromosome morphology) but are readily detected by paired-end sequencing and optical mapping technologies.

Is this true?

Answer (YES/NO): NO